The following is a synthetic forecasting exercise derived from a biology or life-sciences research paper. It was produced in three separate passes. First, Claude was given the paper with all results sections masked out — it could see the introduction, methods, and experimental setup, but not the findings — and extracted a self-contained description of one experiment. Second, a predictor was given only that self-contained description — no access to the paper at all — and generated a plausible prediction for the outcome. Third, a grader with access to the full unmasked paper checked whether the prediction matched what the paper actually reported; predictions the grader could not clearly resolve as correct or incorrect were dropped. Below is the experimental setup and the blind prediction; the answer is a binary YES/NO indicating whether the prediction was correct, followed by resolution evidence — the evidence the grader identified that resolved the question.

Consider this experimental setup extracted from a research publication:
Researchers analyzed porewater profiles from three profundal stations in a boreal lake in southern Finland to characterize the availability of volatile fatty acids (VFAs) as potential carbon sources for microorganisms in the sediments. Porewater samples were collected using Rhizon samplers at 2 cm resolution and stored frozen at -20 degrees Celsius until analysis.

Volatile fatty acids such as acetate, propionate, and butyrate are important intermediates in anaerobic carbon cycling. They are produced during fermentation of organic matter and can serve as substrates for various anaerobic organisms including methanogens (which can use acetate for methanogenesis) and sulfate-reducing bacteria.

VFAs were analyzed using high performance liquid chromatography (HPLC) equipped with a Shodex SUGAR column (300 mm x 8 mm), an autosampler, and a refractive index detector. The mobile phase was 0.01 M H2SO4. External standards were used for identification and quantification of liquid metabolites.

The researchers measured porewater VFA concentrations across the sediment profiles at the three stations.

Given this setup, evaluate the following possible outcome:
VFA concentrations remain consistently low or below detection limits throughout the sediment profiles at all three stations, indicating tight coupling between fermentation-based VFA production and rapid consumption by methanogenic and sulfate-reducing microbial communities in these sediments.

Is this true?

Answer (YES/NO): NO